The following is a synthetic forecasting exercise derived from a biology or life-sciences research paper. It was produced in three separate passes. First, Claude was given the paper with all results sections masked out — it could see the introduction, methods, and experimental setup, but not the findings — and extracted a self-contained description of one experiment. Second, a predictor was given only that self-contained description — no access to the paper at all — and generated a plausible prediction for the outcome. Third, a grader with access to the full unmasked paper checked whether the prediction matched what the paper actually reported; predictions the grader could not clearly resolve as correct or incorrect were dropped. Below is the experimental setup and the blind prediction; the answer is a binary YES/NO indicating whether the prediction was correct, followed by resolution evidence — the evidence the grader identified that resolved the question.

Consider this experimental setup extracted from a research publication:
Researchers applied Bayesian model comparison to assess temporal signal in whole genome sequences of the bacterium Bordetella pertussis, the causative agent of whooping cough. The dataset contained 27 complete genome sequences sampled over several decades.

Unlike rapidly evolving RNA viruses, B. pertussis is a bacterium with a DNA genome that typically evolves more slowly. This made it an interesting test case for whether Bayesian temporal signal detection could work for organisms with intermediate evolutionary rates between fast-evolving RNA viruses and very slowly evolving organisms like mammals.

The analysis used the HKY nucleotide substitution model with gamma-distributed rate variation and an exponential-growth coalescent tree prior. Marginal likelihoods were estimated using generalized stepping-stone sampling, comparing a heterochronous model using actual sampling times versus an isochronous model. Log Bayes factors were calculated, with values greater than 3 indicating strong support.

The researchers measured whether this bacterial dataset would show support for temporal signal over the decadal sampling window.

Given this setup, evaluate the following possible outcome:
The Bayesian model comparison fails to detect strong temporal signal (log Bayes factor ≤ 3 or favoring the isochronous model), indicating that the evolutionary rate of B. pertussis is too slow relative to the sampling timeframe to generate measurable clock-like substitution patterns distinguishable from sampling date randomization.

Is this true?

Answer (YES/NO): NO